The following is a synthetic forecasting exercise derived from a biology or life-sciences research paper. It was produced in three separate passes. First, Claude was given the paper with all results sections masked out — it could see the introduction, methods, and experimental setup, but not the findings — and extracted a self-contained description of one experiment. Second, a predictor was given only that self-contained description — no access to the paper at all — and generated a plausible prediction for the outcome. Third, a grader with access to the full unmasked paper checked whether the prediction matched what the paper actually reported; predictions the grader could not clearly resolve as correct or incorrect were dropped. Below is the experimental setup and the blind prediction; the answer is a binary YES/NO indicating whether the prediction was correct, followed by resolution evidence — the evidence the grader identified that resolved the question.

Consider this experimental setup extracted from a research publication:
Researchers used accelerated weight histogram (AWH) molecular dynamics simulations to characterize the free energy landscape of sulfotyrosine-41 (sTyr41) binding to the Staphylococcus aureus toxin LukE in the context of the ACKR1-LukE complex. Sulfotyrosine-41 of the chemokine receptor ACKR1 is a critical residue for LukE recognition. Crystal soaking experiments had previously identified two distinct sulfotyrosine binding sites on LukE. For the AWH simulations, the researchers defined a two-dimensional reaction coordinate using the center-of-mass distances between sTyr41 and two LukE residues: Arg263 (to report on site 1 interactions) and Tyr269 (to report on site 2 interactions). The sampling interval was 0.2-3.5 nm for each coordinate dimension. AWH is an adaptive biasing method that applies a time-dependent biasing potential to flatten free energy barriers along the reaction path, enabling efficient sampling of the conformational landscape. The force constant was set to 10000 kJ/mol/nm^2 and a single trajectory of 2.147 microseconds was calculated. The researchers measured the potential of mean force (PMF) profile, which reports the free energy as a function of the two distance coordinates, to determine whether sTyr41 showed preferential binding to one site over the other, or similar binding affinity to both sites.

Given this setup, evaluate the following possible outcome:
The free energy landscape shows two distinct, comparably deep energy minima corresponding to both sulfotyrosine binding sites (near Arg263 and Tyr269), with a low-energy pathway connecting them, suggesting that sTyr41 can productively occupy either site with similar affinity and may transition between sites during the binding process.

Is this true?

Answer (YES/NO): NO